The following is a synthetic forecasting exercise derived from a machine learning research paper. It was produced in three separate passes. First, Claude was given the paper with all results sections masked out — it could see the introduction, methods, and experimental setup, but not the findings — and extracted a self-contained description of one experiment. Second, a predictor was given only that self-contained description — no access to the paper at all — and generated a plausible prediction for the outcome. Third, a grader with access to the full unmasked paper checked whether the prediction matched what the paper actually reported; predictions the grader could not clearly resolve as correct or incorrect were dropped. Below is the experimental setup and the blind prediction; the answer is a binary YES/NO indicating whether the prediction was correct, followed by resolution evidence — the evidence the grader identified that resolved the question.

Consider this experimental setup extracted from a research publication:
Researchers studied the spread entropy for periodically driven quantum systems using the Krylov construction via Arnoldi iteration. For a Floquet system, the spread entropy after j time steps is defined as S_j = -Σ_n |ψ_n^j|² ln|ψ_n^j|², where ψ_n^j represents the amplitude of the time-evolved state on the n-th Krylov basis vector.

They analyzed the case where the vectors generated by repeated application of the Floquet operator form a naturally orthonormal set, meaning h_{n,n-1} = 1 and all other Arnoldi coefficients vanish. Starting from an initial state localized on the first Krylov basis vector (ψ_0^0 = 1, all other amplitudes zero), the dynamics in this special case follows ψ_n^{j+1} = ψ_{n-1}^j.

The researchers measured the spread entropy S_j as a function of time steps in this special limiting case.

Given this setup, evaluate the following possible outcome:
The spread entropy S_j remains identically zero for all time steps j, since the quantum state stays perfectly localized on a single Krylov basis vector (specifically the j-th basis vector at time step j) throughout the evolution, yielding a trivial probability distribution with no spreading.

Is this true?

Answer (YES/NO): YES